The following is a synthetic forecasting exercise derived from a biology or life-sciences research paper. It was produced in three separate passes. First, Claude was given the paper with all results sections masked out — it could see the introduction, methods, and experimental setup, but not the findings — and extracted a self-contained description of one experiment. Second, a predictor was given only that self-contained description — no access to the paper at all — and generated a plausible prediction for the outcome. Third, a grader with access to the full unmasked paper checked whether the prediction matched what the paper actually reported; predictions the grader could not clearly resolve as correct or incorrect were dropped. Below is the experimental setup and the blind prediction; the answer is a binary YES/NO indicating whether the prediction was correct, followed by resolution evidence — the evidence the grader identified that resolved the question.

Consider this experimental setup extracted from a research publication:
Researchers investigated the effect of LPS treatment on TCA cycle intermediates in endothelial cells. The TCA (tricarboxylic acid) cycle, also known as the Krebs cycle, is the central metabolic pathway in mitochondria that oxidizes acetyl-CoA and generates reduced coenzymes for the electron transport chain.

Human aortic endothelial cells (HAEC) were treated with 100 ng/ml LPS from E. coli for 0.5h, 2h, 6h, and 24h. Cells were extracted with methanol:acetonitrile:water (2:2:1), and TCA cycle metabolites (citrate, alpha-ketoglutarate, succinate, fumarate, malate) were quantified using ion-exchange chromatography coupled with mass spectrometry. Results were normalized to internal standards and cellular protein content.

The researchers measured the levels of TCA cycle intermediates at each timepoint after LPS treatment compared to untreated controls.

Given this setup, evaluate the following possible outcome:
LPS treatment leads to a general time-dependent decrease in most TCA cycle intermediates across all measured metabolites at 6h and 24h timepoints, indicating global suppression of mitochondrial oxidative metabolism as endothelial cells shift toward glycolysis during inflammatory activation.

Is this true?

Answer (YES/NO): NO